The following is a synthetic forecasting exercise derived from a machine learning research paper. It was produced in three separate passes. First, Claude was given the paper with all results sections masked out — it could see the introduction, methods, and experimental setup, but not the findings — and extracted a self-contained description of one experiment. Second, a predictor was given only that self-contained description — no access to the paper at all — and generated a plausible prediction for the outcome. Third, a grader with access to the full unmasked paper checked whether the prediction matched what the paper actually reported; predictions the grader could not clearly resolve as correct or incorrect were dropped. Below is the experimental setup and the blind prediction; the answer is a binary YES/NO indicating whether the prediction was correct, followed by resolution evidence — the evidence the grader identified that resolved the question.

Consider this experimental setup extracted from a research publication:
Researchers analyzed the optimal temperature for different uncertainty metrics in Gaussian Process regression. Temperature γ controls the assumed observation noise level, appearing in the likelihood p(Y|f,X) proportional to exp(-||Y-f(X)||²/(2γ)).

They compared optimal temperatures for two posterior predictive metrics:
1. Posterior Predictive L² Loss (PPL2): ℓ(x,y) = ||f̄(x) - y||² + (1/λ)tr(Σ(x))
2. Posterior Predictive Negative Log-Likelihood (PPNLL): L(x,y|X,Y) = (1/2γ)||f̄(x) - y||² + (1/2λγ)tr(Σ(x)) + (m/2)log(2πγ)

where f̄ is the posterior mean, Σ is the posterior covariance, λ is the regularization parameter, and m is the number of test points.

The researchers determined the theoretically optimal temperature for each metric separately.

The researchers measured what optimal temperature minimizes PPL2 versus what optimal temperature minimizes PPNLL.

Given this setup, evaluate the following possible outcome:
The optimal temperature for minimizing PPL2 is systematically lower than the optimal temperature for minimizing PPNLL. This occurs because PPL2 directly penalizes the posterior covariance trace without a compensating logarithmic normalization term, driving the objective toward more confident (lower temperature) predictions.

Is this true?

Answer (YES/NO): YES